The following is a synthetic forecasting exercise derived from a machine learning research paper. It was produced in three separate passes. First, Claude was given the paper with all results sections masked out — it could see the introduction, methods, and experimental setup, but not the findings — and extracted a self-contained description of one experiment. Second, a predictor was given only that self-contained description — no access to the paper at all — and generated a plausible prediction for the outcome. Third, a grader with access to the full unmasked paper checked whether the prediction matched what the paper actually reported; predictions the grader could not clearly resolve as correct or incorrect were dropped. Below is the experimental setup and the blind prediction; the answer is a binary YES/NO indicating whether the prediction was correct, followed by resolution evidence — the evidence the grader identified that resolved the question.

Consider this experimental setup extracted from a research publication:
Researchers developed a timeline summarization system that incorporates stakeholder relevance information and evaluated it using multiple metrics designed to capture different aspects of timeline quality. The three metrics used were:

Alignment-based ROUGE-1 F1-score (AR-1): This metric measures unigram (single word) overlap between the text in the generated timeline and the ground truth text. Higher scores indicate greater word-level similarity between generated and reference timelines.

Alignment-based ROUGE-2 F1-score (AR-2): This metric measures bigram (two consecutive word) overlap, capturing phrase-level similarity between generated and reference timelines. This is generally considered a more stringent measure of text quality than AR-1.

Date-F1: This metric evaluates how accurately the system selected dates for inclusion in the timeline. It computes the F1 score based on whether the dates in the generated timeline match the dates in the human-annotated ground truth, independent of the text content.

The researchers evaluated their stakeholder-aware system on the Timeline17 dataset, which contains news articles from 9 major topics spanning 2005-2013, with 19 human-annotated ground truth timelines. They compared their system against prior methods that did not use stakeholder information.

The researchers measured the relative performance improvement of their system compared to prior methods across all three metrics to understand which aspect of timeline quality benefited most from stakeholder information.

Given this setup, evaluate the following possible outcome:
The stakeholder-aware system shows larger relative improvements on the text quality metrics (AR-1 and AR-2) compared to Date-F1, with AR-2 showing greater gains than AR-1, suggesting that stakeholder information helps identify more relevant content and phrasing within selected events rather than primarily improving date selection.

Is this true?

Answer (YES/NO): NO